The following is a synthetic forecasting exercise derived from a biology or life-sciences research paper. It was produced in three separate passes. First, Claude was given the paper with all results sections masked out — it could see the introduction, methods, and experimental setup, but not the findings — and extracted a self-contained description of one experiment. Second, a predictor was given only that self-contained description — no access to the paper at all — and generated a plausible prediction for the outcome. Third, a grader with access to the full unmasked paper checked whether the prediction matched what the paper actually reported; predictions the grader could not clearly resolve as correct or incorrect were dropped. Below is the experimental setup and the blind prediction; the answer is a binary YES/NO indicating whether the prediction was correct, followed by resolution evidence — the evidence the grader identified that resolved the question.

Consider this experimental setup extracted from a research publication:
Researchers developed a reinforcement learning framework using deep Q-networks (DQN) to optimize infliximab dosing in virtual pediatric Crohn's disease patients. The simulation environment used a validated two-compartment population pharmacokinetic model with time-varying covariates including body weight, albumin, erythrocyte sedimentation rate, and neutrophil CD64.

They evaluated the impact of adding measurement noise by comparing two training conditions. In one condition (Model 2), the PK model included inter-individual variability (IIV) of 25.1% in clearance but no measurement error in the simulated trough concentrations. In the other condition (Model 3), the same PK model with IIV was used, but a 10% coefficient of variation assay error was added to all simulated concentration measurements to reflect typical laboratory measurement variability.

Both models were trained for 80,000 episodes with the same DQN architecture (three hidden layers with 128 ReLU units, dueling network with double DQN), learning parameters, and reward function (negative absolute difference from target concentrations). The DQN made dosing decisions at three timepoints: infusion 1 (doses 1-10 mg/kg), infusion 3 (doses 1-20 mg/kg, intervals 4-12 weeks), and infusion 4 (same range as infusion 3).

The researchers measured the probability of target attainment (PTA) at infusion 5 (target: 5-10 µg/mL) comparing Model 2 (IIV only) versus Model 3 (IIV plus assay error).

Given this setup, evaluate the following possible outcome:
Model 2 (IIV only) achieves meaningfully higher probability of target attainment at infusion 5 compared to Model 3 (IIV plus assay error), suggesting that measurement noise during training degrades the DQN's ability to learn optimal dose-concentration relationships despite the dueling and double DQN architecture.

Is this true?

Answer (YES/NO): NO